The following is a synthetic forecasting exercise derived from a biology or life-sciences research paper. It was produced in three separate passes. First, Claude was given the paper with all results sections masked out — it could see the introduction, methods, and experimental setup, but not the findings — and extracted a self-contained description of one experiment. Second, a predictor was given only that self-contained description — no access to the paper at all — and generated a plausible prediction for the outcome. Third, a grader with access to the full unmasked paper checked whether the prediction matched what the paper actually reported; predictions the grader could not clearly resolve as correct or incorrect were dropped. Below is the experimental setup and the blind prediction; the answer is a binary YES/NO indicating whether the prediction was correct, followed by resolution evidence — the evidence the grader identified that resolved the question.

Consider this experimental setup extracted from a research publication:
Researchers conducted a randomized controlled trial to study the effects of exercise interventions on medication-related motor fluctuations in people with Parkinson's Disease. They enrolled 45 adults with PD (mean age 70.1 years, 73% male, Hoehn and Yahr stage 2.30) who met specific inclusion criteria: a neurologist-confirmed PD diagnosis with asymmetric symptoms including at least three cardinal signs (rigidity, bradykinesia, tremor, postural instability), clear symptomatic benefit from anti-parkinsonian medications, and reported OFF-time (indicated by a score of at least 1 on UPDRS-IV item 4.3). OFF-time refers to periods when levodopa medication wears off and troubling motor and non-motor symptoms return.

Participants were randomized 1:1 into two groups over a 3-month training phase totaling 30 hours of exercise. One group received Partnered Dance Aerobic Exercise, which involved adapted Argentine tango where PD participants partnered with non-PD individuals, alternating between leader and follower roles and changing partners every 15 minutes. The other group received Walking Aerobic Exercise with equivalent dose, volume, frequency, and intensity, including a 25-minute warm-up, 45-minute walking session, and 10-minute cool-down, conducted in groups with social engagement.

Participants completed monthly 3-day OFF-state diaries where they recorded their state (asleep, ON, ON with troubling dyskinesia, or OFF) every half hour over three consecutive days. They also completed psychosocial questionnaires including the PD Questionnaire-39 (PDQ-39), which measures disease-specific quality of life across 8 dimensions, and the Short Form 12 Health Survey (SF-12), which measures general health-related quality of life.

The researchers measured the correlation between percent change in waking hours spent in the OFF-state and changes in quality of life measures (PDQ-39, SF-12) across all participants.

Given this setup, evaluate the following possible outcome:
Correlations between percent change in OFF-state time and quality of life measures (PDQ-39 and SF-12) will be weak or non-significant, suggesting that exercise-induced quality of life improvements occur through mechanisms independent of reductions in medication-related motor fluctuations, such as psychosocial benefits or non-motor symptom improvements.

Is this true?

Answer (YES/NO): NO